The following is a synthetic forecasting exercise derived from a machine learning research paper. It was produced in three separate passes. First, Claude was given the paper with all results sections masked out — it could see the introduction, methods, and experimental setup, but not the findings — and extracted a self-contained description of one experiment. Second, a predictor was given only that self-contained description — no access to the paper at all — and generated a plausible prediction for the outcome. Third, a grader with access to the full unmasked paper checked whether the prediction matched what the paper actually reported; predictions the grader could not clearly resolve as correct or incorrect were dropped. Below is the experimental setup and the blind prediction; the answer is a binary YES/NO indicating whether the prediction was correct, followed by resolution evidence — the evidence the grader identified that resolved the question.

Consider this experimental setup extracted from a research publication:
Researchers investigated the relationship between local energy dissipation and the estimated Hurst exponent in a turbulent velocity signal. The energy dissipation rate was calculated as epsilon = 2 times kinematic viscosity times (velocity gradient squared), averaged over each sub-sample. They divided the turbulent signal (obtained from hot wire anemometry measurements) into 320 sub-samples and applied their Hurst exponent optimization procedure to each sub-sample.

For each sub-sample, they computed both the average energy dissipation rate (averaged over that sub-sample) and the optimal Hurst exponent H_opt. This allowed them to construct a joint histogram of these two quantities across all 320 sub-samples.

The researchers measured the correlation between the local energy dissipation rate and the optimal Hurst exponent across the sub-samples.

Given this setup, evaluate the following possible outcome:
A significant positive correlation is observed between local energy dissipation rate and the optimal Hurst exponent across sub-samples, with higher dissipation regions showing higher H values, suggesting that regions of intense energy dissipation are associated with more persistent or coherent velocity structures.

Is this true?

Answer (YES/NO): NO